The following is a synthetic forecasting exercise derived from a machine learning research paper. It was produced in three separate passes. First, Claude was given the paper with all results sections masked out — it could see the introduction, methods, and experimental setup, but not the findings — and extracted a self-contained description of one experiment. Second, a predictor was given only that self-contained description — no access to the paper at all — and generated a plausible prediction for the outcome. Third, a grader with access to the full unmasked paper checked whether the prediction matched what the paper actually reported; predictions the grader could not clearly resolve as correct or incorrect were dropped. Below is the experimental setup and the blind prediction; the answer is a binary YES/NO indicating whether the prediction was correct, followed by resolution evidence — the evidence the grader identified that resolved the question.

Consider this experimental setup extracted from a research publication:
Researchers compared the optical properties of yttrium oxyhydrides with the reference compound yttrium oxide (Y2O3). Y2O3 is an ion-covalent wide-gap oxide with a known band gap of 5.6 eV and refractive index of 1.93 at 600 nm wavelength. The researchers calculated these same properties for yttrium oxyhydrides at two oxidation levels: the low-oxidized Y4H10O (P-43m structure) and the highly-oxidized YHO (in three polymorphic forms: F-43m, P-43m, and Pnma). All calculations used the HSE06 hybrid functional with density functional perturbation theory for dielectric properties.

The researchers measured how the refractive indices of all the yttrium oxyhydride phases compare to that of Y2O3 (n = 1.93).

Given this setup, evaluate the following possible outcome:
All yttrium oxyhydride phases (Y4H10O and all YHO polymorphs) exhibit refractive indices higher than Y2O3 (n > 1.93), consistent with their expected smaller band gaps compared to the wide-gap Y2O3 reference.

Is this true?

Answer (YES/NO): YES